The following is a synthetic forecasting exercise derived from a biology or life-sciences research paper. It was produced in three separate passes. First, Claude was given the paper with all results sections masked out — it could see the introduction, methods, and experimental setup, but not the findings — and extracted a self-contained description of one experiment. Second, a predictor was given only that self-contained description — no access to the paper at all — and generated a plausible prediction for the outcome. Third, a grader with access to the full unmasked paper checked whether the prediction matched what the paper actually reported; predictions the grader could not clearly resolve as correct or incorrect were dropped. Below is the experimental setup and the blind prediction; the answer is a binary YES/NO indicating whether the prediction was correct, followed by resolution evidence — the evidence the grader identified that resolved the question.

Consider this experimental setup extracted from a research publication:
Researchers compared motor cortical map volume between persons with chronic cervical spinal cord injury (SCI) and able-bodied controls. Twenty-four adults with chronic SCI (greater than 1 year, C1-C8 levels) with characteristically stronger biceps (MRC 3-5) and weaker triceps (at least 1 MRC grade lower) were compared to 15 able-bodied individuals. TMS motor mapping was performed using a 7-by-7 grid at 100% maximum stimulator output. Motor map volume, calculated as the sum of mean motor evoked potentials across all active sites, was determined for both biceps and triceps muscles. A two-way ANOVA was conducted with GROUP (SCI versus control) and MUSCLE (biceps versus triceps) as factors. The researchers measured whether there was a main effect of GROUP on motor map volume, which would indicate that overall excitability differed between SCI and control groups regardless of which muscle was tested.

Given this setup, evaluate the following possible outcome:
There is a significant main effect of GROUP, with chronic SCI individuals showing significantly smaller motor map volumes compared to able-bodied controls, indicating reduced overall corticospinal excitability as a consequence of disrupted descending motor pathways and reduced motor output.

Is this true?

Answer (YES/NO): NO